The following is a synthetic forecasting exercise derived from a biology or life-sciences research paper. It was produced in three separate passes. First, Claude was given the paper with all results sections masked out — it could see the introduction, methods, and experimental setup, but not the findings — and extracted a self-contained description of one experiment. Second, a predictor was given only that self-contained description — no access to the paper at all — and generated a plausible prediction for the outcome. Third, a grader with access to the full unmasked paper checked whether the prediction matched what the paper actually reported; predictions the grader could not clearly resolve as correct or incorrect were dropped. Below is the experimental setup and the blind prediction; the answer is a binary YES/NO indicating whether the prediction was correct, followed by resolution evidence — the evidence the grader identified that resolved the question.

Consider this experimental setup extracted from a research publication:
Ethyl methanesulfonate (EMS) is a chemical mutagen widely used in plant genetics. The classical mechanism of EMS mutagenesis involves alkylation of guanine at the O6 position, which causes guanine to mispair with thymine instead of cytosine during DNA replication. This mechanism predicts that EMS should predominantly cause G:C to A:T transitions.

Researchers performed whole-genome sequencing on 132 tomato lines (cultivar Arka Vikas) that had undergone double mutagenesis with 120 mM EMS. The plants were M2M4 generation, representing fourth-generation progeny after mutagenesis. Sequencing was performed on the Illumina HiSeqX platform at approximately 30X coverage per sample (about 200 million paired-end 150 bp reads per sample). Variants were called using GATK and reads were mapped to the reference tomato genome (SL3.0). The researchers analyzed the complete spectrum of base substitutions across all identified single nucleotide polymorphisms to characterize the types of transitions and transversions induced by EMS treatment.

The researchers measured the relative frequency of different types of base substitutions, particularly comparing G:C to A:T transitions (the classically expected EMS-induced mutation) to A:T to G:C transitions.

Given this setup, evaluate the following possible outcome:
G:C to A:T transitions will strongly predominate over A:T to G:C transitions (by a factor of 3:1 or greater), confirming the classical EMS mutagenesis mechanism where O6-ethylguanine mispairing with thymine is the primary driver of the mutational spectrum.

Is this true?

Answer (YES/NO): NO